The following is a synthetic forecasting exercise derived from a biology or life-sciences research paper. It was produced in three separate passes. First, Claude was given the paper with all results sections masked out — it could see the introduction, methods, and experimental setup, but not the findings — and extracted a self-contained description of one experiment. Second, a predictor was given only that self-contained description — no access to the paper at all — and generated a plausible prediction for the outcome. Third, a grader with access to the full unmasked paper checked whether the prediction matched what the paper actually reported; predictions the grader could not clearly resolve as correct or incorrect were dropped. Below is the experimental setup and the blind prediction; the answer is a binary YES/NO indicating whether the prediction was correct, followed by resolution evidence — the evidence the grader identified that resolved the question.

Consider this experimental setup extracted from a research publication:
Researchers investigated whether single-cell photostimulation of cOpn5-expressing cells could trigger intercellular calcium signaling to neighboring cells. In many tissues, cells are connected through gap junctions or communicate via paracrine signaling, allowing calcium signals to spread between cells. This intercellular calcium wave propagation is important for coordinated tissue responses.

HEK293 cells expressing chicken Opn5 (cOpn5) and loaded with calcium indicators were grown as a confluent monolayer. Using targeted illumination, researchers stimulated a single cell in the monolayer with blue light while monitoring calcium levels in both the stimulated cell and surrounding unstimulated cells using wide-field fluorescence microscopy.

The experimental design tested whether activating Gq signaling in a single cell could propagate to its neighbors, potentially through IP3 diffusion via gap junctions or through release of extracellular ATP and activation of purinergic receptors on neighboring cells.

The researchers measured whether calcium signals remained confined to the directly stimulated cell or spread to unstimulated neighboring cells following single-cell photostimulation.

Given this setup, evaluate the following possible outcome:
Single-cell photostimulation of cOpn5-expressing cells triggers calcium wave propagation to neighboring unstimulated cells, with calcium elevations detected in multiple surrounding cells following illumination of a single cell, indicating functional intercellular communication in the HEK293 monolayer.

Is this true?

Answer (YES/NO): YES